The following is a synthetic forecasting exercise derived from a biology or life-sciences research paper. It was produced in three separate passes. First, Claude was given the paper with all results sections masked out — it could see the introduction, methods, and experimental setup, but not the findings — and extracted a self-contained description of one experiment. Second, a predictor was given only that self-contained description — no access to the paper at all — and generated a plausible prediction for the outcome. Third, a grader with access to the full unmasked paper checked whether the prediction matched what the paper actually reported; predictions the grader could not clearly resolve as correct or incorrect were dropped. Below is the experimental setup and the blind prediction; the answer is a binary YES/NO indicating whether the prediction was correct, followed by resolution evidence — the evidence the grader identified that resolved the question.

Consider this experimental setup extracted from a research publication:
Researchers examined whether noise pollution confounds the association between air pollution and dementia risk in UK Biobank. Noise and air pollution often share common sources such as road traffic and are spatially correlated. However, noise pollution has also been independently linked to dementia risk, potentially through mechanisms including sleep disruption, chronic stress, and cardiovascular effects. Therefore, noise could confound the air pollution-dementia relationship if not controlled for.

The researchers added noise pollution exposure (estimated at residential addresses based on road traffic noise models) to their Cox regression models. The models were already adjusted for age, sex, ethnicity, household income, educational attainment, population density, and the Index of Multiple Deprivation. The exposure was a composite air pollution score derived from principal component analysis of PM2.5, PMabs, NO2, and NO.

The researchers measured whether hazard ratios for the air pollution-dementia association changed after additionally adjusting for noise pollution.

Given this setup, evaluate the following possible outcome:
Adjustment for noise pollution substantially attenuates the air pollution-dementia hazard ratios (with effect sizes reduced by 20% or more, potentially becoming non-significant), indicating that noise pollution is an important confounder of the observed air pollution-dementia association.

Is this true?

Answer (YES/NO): NO